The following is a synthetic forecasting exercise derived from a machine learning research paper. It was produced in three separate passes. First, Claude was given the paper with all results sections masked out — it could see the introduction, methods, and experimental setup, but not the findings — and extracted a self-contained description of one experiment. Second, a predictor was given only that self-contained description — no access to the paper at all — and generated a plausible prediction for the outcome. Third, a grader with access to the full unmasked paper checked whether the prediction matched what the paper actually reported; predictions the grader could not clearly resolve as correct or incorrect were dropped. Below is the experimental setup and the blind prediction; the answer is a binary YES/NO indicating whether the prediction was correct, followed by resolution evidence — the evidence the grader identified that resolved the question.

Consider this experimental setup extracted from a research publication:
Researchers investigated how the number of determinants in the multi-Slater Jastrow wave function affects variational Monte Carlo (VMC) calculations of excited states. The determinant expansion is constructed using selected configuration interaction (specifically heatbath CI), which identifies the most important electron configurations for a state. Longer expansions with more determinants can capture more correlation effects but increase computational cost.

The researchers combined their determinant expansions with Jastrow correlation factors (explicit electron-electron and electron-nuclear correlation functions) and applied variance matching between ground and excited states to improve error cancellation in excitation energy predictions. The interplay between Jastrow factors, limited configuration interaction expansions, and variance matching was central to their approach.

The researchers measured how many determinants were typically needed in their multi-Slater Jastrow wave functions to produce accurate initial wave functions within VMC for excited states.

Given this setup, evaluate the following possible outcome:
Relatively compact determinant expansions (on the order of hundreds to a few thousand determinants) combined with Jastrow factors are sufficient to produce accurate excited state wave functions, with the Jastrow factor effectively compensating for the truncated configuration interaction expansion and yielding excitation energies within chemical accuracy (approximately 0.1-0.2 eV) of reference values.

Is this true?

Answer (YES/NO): YES